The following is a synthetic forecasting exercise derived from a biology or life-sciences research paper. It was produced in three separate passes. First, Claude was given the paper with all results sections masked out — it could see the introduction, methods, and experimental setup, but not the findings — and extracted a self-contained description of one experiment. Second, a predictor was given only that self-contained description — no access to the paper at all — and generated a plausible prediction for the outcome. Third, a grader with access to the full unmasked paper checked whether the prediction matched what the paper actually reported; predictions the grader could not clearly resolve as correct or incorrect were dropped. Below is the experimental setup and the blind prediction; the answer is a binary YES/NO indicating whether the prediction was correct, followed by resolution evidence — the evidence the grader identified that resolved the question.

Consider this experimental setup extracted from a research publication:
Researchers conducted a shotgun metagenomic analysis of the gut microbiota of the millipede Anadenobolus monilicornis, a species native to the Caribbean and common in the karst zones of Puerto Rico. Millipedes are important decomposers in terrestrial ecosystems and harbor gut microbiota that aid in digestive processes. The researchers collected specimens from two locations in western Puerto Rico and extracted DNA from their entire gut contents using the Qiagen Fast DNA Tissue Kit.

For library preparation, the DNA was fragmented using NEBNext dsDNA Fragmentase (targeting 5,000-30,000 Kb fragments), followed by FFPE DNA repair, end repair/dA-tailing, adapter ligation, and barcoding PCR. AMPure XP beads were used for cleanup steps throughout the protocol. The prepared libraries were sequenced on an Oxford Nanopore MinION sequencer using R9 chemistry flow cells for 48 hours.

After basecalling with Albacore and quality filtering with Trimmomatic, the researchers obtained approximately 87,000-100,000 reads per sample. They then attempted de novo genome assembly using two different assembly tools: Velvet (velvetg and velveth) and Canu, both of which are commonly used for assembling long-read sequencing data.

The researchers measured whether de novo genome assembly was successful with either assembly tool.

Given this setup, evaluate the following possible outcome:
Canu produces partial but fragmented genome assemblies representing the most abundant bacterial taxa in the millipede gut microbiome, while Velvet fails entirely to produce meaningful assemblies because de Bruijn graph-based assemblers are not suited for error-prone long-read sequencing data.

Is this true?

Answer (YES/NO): NO